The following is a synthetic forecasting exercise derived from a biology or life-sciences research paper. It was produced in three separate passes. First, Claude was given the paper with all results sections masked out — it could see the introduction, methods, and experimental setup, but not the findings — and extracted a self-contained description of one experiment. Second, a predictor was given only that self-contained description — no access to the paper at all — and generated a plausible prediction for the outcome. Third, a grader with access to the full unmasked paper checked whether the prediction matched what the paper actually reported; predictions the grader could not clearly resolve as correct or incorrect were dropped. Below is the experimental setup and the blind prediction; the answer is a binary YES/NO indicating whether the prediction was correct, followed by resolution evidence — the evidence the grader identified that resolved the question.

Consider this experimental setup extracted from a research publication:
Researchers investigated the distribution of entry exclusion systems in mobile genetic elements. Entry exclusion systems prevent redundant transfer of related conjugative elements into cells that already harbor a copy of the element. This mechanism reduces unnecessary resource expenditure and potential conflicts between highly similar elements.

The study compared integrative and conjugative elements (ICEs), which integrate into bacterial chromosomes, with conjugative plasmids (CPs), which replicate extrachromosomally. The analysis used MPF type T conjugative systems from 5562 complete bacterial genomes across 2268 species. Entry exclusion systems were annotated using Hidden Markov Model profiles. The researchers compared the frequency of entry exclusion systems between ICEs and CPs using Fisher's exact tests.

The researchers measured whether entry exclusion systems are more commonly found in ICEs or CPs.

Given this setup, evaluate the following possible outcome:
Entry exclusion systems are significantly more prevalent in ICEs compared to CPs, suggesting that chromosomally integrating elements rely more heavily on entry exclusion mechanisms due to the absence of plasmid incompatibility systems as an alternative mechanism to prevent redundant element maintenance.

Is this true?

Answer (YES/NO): NO